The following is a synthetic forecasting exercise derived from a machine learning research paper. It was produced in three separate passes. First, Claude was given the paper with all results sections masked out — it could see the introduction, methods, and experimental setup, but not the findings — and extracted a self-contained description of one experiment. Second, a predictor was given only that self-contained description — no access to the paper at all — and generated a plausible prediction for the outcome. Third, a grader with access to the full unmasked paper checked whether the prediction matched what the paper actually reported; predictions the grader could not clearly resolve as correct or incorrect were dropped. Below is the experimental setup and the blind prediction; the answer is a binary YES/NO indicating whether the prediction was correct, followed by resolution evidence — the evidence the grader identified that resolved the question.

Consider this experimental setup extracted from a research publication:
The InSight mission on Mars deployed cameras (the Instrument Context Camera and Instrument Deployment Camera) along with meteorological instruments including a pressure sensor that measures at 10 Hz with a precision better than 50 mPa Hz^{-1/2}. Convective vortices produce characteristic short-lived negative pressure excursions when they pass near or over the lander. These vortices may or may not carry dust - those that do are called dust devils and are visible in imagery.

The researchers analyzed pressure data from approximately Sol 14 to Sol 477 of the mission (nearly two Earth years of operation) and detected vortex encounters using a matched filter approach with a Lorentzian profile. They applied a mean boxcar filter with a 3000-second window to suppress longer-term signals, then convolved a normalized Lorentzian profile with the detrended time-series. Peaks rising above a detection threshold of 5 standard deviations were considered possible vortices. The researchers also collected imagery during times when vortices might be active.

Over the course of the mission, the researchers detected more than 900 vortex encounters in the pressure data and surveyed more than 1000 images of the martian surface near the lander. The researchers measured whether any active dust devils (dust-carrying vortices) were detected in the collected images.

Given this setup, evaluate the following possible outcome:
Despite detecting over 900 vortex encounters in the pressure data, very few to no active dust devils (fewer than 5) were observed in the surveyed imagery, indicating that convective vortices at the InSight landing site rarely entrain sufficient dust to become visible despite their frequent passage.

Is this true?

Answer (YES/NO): YES